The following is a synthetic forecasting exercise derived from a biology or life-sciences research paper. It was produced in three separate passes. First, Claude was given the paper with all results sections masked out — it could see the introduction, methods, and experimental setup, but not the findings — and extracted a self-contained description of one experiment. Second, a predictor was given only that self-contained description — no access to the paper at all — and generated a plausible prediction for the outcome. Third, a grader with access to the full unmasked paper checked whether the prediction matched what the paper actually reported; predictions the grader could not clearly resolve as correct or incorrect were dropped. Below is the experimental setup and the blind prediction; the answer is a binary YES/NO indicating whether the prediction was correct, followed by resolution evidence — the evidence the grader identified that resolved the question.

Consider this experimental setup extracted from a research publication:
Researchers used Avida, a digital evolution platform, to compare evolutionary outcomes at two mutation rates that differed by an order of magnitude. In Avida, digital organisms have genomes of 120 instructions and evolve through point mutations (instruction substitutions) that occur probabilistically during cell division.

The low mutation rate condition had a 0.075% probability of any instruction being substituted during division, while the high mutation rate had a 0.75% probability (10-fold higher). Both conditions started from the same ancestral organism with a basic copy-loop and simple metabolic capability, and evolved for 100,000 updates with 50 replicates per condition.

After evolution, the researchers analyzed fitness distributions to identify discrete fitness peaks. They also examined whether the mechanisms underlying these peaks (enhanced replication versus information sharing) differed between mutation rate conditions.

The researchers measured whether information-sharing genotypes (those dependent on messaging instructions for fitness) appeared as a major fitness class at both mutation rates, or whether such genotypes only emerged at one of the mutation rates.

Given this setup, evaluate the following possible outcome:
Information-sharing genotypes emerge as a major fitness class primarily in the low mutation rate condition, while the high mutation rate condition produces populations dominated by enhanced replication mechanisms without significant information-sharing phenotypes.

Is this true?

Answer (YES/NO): NO